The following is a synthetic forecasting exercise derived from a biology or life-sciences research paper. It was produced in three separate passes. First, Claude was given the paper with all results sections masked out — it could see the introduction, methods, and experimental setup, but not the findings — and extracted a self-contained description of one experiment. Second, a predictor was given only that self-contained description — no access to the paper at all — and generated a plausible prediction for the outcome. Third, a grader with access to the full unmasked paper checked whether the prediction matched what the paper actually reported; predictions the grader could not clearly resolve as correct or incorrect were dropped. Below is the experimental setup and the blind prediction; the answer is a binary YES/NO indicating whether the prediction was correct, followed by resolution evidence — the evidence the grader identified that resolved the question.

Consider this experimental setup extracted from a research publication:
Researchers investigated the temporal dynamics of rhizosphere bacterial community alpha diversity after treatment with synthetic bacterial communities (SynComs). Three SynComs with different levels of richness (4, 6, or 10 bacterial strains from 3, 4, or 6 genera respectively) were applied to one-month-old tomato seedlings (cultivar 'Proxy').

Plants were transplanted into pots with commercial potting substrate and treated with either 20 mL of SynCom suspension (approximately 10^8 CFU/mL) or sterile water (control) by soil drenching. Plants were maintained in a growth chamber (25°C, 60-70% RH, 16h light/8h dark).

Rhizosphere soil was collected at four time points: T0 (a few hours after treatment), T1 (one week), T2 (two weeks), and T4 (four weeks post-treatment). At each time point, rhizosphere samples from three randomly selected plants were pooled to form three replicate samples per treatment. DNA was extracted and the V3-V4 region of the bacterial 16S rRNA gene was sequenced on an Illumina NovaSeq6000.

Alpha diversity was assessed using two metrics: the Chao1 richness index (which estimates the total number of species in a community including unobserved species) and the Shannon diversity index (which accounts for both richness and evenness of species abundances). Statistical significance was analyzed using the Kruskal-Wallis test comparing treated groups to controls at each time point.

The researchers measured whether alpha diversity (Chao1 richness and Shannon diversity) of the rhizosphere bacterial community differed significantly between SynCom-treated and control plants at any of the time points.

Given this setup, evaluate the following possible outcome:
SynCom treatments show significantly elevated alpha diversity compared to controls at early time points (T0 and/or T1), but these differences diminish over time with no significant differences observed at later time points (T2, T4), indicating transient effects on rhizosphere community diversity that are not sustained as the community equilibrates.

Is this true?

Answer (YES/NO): NO